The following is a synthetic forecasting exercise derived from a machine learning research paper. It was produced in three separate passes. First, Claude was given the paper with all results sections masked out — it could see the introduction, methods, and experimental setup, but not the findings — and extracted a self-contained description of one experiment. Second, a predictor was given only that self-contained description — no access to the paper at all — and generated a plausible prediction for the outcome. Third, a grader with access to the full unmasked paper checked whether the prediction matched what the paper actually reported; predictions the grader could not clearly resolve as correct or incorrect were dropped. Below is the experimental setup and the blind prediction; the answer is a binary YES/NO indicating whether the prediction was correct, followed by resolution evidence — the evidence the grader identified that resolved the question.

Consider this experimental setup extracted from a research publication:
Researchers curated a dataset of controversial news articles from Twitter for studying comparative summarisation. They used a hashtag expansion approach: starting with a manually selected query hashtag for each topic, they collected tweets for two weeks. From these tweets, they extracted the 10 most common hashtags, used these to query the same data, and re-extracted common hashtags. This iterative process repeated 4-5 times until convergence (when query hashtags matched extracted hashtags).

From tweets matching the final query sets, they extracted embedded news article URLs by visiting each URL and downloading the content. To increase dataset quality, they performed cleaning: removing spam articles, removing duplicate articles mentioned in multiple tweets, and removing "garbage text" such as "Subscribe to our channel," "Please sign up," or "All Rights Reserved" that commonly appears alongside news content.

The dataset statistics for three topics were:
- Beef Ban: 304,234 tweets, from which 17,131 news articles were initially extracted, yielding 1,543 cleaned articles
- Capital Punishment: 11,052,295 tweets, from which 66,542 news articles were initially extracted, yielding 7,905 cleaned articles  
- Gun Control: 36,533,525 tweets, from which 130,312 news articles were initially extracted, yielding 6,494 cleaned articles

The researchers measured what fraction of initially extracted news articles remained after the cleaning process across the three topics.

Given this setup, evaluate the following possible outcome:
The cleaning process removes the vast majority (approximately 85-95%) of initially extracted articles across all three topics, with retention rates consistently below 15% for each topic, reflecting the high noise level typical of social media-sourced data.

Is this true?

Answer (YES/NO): YES